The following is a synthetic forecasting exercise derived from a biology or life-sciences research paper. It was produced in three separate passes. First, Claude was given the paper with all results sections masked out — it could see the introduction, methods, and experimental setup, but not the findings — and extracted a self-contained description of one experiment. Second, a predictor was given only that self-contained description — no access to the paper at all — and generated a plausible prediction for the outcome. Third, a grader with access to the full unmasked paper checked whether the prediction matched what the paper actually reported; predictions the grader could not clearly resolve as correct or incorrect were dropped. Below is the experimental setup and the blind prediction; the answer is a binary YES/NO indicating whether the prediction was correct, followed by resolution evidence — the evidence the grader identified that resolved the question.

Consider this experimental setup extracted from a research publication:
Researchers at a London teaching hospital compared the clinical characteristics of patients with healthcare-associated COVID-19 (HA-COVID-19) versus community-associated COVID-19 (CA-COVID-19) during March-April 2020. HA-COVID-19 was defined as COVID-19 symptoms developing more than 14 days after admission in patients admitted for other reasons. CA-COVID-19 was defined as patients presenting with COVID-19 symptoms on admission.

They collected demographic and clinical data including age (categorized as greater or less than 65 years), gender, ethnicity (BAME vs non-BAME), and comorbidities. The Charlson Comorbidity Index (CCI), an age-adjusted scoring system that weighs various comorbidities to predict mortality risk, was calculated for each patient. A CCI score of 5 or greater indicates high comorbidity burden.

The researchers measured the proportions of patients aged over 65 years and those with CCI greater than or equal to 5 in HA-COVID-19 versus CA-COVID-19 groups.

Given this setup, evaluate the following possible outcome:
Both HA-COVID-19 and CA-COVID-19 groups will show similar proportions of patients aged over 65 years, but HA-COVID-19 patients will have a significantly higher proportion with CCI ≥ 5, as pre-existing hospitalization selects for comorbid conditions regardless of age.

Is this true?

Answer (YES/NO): NO